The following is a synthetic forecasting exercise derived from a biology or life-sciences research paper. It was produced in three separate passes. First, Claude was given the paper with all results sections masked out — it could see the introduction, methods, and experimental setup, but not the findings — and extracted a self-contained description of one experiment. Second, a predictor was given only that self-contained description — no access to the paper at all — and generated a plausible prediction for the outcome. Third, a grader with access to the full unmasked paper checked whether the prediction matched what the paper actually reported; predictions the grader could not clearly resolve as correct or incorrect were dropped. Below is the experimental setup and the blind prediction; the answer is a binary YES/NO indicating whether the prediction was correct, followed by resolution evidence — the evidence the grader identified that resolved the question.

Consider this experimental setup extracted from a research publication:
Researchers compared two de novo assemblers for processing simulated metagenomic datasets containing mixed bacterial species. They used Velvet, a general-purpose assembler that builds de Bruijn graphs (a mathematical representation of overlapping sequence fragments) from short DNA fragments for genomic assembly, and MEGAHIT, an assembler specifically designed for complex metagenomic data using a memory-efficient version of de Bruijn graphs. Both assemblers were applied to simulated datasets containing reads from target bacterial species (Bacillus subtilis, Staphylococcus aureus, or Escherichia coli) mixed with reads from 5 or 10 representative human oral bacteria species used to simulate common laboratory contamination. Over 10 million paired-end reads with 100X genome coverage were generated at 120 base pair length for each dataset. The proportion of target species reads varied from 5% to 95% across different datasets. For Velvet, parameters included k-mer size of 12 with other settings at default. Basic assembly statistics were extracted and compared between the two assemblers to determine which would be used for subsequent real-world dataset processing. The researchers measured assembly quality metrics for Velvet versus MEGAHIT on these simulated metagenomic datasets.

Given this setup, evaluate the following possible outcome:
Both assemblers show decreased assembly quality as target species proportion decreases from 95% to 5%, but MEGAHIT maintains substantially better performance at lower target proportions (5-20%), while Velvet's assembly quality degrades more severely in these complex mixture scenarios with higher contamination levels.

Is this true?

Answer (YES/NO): NO